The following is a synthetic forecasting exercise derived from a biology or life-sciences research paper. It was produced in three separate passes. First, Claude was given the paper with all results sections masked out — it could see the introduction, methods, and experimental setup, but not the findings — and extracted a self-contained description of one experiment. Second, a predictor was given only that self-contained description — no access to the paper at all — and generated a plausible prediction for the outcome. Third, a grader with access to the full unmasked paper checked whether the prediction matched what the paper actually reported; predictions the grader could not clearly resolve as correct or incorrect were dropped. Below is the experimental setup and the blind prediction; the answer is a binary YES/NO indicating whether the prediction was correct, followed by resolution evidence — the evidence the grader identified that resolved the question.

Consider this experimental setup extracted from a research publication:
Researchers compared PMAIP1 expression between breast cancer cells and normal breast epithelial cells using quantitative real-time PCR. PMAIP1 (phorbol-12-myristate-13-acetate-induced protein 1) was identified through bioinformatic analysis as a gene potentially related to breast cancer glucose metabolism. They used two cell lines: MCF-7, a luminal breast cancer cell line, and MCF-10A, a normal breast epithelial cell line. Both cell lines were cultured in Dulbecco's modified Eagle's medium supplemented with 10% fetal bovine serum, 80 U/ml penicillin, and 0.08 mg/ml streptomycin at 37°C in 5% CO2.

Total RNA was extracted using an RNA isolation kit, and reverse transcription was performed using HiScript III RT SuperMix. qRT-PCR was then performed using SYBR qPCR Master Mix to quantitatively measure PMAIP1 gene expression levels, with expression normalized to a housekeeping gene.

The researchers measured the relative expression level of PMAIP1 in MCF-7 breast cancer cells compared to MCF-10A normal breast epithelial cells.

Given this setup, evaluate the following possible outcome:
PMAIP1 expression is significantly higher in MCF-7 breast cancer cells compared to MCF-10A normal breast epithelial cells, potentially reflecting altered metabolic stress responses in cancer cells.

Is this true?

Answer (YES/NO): YES